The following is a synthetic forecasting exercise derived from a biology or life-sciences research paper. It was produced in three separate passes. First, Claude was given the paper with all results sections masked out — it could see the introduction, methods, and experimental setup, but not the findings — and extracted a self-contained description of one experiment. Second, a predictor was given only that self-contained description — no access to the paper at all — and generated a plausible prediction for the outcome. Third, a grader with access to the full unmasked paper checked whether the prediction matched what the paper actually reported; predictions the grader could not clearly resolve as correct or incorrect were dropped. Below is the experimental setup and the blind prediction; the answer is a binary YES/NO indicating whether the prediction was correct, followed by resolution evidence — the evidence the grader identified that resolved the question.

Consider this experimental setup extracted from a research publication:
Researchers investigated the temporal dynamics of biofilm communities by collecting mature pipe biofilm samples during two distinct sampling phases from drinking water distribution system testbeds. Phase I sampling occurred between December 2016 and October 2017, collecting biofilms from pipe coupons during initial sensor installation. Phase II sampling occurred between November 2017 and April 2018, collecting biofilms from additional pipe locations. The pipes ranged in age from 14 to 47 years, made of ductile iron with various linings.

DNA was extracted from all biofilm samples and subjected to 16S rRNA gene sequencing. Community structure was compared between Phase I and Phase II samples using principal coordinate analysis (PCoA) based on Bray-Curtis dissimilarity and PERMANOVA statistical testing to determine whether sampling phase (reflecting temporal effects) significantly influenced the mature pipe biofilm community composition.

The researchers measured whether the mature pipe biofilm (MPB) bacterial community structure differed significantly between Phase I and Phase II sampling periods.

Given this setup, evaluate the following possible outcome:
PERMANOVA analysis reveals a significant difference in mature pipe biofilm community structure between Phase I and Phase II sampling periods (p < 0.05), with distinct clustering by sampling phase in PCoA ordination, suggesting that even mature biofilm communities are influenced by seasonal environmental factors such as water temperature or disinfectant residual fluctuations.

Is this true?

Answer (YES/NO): NO